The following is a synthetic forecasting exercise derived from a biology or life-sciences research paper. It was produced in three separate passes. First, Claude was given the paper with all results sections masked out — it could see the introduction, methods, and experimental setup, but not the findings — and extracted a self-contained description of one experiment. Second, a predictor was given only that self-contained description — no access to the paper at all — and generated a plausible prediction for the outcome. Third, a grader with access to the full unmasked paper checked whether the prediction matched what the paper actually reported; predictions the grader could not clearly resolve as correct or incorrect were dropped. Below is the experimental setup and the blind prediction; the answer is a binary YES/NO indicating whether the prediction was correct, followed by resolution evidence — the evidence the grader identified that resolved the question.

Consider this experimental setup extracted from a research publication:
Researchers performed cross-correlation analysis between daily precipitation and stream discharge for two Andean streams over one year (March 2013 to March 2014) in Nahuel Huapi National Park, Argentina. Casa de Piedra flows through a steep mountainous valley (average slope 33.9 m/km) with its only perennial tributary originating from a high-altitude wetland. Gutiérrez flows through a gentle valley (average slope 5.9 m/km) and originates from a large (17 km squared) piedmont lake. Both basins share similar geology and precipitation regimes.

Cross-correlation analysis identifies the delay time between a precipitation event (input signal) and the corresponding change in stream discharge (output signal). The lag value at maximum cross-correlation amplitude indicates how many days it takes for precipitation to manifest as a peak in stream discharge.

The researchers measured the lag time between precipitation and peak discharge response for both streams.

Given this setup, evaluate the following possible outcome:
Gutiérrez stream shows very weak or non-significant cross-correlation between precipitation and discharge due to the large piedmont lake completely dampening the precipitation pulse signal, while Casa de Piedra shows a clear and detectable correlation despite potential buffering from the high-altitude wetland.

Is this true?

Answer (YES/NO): NO